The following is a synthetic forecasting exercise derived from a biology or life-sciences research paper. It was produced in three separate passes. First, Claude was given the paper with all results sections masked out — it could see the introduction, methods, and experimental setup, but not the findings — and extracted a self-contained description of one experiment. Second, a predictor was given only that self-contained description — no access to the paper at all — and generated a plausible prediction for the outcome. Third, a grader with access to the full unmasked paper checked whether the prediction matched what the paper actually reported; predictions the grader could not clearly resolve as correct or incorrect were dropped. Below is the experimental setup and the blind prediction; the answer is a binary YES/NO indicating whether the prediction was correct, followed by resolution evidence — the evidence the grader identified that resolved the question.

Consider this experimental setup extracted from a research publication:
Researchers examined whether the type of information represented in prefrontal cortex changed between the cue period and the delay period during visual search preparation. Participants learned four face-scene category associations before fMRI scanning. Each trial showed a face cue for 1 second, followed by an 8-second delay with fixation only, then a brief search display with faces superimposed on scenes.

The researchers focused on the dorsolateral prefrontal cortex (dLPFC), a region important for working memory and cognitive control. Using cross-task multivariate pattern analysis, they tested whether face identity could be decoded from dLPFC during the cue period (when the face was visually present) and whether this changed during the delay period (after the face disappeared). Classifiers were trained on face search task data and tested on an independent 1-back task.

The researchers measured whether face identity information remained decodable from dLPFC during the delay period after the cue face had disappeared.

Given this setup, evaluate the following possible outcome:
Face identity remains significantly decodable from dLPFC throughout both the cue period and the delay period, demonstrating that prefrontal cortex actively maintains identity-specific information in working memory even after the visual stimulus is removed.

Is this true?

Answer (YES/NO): NO